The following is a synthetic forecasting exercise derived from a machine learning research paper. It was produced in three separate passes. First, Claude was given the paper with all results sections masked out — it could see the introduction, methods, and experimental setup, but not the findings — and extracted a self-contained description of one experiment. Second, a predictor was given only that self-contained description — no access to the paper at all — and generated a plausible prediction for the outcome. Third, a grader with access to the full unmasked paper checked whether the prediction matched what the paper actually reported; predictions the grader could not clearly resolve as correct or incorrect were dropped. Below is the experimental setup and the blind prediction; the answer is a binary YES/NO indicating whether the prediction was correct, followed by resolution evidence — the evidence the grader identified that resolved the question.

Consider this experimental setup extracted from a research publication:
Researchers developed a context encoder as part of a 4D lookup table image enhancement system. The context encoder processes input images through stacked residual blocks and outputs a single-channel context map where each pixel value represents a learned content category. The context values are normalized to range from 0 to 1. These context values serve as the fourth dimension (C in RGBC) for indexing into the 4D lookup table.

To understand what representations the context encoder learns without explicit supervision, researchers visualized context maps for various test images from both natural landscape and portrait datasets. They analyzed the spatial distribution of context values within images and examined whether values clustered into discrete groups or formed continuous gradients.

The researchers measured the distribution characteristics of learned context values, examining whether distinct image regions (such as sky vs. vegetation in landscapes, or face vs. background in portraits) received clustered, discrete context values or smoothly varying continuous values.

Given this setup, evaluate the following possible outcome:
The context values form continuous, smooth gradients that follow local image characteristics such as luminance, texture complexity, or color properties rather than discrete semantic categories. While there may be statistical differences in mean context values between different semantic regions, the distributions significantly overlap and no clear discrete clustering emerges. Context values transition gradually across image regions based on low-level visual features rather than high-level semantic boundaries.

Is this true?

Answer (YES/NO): NO